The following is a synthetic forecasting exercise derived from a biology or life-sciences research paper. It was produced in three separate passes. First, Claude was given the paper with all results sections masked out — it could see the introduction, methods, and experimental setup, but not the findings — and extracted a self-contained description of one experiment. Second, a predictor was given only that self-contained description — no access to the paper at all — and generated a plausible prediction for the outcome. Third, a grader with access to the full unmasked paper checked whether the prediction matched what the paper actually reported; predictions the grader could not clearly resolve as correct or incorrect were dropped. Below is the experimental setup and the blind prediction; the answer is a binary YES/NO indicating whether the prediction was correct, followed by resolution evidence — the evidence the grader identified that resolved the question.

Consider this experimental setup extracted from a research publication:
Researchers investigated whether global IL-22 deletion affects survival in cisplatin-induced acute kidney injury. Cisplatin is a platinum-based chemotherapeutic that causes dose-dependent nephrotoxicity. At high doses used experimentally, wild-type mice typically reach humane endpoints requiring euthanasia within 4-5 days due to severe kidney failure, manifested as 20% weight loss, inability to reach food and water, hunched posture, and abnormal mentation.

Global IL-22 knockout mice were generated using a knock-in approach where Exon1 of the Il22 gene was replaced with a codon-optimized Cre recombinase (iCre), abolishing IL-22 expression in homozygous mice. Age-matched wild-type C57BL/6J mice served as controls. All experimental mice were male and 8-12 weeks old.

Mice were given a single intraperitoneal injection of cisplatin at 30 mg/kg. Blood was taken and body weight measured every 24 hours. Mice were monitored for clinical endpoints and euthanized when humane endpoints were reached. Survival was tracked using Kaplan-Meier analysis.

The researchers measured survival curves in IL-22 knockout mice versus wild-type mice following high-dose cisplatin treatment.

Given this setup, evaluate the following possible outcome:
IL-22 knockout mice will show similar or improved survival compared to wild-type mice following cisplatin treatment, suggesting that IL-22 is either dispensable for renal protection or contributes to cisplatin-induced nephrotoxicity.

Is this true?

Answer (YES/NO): YES